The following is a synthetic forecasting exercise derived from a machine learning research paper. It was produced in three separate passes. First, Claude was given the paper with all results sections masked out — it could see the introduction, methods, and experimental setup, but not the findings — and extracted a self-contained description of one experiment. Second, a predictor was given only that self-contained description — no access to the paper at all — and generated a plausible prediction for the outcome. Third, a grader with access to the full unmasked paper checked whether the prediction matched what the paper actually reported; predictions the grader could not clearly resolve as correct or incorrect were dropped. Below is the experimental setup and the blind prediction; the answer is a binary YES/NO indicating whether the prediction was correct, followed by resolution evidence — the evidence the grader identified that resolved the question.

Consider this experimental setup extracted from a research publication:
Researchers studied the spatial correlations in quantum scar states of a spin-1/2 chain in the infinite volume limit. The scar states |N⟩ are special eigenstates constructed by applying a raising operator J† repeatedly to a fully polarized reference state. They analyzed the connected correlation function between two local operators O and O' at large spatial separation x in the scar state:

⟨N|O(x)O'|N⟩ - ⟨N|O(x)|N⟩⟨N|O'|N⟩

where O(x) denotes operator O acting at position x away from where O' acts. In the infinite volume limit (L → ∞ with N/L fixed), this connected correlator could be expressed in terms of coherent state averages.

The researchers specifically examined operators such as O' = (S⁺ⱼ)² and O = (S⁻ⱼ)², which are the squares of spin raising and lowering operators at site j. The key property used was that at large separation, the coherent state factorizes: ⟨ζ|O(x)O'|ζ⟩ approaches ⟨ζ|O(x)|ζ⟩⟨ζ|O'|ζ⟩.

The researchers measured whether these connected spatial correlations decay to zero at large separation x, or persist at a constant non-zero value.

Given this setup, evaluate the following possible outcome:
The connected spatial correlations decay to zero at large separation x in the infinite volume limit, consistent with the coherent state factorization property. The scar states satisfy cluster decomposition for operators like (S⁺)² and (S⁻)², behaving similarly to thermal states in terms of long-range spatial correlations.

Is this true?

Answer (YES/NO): NO